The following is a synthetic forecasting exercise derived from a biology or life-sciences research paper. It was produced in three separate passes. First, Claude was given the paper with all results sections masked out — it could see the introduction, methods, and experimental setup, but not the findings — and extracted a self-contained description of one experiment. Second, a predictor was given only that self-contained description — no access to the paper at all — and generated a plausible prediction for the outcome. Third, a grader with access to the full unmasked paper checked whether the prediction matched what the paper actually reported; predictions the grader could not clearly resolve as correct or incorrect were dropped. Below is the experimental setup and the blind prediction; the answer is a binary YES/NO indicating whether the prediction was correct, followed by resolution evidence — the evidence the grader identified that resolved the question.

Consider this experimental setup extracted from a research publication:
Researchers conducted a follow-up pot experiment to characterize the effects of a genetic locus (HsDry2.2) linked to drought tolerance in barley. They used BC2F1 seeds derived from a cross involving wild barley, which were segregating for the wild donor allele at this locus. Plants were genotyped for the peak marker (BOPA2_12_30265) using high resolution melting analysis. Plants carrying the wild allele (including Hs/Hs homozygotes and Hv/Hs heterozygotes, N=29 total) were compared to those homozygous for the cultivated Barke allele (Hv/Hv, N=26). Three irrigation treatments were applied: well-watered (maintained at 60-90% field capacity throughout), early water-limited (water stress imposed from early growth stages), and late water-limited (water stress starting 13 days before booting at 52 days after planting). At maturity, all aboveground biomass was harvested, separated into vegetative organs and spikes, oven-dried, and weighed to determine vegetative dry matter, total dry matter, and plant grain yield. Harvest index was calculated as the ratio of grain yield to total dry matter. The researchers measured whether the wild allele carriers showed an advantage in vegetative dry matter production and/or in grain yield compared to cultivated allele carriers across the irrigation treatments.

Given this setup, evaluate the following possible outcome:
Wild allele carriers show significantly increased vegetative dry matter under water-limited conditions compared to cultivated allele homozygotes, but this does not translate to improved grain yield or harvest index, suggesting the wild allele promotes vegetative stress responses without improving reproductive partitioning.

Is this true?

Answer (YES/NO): NO